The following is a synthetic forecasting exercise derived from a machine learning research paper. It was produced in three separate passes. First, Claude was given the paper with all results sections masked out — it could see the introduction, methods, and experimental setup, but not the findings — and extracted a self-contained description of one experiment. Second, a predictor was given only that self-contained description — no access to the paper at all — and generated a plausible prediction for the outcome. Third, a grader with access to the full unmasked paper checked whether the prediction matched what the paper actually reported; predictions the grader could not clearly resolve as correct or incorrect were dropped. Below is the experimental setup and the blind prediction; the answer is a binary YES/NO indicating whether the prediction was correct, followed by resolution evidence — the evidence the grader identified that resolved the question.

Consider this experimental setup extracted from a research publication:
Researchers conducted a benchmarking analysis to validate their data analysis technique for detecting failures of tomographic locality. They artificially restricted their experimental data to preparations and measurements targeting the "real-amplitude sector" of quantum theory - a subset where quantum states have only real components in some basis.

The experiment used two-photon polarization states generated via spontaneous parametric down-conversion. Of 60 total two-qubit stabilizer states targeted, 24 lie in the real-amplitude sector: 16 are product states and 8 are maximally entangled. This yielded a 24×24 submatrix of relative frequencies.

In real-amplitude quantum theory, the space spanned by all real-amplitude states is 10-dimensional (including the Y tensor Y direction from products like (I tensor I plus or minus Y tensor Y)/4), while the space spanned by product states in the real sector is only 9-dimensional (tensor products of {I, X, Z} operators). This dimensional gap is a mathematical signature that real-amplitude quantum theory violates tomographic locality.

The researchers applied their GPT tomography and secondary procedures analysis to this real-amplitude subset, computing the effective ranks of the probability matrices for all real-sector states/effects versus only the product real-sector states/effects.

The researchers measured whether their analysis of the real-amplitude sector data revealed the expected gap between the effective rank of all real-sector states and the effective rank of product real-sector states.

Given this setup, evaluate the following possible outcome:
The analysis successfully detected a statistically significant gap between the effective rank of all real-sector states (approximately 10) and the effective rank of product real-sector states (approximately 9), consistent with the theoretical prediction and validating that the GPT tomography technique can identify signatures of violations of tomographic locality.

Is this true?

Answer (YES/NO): YES